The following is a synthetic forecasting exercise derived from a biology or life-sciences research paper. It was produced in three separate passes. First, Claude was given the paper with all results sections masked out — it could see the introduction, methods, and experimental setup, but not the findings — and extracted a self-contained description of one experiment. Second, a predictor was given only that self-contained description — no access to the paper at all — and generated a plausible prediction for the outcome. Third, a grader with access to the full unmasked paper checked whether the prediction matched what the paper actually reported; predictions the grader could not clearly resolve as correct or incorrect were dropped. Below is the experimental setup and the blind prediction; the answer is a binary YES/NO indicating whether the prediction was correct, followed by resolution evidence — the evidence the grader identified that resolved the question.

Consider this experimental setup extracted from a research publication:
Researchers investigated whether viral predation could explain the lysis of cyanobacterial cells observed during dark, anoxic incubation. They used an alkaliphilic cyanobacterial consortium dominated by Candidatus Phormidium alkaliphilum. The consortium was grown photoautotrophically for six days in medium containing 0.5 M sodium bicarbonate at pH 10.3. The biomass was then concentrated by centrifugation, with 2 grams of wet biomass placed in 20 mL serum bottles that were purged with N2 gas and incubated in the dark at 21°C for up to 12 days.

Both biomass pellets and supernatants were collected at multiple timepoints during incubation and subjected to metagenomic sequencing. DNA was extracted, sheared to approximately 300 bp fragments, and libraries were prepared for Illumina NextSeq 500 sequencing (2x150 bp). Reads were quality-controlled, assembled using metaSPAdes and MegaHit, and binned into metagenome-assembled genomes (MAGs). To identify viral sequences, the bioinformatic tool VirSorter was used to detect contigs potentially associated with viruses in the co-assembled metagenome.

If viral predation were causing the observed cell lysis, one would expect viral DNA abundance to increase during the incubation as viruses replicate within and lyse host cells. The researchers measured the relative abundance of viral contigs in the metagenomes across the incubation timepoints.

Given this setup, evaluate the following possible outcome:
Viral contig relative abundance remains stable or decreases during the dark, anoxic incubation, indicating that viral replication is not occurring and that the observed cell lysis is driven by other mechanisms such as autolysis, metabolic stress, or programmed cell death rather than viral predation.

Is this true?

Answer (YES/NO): YES